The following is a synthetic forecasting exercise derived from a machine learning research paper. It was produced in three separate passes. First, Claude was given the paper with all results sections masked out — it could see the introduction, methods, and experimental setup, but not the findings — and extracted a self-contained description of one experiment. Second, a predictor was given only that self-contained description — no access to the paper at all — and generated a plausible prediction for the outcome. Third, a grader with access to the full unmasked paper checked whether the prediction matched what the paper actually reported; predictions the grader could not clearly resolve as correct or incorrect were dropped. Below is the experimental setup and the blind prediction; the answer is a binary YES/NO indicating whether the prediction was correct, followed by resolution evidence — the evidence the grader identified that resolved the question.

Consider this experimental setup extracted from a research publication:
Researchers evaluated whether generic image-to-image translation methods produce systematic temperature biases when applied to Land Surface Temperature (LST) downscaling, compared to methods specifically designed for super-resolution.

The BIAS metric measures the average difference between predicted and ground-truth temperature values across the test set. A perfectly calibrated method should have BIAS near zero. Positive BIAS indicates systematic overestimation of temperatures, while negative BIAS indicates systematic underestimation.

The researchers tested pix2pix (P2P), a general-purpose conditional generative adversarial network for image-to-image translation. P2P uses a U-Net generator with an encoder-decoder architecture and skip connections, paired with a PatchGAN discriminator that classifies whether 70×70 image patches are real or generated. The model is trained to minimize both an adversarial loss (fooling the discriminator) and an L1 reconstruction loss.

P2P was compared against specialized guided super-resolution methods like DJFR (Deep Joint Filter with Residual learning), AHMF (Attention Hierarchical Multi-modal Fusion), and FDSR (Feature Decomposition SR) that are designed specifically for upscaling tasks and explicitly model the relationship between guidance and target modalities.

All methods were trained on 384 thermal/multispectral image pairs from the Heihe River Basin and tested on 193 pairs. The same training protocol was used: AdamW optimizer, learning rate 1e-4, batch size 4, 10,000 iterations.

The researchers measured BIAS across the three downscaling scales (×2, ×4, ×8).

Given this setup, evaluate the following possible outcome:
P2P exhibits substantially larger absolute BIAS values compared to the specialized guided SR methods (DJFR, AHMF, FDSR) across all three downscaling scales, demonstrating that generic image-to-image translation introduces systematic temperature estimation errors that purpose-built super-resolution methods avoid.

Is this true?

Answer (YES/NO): YES